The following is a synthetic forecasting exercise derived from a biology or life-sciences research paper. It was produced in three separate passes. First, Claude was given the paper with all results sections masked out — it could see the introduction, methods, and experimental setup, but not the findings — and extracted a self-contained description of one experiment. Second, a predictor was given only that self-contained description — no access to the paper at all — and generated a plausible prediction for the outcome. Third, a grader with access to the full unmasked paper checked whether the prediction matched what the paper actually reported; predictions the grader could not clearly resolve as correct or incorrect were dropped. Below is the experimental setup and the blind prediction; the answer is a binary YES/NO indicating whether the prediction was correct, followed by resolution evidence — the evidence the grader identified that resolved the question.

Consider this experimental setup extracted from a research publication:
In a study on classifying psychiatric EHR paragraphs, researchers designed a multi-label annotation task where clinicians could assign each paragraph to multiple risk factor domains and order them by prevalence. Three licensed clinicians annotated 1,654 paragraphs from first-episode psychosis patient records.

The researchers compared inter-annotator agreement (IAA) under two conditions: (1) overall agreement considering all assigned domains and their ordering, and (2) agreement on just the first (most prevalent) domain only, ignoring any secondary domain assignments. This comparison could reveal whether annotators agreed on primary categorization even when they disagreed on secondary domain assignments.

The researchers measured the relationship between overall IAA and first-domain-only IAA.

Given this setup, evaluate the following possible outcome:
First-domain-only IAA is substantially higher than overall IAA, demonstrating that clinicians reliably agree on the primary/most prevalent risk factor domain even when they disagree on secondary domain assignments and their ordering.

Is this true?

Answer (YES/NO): NO